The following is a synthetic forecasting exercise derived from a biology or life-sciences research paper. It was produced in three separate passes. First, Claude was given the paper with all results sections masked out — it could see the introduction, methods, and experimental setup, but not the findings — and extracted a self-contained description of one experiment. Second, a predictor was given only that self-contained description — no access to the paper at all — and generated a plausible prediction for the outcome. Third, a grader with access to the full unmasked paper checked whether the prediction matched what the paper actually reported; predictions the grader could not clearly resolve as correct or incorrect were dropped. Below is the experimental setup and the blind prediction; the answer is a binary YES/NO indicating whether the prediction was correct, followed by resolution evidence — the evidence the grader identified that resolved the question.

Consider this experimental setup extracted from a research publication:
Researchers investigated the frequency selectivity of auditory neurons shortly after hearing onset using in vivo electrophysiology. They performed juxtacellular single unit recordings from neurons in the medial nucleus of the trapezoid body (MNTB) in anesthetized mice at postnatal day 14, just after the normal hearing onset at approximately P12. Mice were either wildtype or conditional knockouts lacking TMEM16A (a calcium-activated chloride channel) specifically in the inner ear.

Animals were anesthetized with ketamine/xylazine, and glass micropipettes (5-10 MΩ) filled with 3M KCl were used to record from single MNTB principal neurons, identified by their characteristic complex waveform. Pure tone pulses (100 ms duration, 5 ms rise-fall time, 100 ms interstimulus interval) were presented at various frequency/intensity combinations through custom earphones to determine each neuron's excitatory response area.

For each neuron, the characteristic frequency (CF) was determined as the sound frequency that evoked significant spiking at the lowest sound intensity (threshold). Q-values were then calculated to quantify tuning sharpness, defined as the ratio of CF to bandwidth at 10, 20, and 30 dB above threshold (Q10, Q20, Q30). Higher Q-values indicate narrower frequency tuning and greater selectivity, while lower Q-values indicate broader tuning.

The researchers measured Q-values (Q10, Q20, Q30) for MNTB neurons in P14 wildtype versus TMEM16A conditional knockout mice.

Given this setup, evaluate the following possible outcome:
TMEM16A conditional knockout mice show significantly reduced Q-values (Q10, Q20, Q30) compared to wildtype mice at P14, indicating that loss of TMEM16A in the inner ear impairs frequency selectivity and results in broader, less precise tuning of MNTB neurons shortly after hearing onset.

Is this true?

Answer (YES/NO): YES